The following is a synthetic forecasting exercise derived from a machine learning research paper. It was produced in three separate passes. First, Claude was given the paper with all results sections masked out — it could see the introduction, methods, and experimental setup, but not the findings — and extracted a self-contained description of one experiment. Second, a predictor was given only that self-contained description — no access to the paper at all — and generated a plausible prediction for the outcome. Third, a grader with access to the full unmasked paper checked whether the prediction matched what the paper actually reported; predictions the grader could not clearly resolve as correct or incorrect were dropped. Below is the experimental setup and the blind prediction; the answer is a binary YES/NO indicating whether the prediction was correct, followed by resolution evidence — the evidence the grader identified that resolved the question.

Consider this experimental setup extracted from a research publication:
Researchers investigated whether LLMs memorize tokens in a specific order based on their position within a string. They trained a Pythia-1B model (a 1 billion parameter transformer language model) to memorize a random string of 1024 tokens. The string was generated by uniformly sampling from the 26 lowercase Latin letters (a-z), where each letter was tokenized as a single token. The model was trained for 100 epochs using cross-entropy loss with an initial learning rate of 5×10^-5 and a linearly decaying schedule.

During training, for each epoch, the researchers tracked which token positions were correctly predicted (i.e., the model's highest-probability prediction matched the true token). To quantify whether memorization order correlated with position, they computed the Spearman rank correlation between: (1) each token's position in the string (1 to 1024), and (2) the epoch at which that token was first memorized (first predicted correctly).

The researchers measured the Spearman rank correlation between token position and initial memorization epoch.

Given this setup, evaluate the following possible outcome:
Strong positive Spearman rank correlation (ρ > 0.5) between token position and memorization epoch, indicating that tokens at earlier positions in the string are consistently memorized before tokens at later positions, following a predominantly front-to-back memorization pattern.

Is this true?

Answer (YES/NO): NO